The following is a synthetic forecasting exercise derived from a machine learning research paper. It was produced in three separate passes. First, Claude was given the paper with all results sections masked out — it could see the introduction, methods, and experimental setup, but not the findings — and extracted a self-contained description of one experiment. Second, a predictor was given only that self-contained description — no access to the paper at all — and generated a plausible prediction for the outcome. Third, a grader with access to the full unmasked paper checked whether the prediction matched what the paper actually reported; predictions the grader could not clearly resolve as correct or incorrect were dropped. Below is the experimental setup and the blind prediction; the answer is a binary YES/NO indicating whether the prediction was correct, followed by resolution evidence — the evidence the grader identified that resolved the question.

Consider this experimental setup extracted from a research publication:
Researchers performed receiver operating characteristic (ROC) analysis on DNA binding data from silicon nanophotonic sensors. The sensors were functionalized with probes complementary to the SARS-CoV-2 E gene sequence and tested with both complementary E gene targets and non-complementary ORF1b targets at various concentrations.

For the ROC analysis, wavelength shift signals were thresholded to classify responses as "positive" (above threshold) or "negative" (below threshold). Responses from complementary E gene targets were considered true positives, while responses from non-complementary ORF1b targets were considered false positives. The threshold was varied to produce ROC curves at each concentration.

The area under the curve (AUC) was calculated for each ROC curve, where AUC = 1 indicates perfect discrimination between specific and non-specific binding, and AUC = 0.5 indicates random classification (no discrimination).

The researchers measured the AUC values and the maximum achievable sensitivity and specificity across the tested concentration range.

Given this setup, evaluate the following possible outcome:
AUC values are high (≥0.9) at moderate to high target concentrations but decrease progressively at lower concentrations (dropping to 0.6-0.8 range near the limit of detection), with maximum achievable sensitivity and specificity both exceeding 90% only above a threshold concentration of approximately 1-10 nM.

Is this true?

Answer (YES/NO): NO